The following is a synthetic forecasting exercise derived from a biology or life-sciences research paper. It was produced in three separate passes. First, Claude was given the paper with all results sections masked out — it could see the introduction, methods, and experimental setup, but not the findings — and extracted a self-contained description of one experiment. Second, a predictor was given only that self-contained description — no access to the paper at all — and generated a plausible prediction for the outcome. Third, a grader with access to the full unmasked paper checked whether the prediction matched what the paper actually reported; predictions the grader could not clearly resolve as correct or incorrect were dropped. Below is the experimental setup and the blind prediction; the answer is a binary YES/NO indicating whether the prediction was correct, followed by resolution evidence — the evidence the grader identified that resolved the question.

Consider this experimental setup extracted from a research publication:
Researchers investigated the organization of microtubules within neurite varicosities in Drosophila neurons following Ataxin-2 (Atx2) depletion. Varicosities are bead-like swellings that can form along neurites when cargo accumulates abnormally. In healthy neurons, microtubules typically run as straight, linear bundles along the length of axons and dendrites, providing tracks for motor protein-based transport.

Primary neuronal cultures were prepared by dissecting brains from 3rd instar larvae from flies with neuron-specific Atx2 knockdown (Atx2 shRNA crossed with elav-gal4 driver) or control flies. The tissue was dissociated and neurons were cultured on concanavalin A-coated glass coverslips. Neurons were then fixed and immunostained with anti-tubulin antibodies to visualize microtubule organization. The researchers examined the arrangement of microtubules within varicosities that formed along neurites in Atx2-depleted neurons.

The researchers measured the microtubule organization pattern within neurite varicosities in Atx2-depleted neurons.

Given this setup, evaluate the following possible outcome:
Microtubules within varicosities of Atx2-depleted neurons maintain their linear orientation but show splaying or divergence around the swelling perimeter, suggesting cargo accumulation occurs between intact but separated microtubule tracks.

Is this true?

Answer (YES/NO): NO